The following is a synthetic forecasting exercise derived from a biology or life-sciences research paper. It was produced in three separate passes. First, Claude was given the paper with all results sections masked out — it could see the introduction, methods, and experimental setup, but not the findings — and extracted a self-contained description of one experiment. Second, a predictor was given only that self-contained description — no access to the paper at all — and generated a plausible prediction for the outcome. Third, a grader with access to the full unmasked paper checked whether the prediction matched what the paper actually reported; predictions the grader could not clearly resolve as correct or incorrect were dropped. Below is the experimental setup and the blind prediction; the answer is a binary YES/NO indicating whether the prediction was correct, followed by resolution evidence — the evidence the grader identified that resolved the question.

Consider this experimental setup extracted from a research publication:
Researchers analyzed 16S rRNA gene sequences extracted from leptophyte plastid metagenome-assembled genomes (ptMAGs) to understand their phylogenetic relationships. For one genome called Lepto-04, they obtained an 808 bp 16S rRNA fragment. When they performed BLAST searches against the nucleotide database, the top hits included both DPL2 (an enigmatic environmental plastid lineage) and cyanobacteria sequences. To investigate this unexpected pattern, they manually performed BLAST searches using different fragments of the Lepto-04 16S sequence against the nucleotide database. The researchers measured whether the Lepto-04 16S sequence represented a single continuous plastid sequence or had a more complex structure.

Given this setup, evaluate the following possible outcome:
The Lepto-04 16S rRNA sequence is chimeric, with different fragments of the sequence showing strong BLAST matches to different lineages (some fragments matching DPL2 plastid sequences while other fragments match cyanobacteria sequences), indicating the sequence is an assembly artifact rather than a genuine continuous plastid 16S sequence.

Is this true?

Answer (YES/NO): YES